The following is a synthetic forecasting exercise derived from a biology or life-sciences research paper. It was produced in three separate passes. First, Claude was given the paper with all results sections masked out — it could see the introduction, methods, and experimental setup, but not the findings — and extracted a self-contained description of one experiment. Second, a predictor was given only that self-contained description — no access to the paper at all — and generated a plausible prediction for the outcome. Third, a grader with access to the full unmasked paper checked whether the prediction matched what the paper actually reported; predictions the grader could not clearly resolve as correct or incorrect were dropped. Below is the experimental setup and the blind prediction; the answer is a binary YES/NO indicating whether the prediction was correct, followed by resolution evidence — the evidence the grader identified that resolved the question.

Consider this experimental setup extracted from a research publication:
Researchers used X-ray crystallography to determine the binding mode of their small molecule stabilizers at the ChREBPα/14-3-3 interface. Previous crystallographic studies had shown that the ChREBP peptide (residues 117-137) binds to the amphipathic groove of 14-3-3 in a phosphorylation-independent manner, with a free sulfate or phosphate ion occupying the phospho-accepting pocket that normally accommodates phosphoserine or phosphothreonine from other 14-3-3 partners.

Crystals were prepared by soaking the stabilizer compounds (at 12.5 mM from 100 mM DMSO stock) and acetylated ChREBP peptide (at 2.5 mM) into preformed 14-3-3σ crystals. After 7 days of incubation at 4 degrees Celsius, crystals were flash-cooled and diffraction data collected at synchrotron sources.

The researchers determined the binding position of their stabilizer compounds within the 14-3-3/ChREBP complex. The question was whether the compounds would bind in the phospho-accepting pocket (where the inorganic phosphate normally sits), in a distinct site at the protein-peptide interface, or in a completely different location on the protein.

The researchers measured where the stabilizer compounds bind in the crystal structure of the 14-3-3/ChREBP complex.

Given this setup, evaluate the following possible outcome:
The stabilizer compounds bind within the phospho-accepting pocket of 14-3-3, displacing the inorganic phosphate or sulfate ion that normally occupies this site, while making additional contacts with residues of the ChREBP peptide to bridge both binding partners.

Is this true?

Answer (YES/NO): YES